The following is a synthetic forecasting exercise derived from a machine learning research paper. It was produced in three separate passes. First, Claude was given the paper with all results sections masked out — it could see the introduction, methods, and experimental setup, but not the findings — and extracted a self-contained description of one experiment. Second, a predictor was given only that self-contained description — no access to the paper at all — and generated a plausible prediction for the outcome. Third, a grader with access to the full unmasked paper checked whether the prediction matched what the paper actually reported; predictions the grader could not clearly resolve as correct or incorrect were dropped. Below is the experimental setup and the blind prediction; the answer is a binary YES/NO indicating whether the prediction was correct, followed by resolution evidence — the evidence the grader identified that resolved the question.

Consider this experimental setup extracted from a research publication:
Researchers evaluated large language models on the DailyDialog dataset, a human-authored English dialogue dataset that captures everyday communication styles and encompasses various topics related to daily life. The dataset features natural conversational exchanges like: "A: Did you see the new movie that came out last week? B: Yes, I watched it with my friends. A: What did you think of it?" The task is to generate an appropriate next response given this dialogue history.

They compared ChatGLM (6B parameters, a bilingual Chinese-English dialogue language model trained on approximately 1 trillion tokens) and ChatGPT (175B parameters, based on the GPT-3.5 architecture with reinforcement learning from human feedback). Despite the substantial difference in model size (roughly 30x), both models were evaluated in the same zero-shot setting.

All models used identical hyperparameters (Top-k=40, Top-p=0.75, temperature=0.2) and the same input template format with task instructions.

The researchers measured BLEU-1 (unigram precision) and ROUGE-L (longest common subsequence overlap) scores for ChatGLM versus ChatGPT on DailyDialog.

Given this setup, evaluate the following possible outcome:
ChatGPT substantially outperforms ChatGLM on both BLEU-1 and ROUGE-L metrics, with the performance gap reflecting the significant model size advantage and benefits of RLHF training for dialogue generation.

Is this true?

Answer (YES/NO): NO